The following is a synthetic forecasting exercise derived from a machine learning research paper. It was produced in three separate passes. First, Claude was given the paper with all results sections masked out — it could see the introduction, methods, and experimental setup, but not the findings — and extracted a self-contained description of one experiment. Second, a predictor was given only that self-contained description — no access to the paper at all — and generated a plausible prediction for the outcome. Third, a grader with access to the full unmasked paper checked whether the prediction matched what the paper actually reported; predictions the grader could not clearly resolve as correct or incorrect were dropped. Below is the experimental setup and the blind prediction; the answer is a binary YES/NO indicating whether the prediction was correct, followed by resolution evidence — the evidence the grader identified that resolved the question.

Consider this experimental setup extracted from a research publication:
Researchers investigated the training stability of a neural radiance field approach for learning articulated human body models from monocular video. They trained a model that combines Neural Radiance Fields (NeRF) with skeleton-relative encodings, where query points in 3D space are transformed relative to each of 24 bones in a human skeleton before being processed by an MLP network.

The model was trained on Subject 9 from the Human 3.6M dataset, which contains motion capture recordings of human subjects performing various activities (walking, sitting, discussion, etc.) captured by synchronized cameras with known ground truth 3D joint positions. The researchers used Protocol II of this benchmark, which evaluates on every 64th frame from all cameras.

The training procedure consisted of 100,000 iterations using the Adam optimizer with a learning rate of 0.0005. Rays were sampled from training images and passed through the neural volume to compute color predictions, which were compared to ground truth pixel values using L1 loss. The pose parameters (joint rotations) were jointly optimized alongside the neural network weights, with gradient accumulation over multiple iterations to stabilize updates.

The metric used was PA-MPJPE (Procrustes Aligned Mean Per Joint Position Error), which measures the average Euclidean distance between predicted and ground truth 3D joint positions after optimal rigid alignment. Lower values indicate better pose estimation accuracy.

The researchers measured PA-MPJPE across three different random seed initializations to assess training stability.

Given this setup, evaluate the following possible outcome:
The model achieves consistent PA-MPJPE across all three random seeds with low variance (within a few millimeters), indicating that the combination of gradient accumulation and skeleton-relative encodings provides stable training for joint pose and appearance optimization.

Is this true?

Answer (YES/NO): YES